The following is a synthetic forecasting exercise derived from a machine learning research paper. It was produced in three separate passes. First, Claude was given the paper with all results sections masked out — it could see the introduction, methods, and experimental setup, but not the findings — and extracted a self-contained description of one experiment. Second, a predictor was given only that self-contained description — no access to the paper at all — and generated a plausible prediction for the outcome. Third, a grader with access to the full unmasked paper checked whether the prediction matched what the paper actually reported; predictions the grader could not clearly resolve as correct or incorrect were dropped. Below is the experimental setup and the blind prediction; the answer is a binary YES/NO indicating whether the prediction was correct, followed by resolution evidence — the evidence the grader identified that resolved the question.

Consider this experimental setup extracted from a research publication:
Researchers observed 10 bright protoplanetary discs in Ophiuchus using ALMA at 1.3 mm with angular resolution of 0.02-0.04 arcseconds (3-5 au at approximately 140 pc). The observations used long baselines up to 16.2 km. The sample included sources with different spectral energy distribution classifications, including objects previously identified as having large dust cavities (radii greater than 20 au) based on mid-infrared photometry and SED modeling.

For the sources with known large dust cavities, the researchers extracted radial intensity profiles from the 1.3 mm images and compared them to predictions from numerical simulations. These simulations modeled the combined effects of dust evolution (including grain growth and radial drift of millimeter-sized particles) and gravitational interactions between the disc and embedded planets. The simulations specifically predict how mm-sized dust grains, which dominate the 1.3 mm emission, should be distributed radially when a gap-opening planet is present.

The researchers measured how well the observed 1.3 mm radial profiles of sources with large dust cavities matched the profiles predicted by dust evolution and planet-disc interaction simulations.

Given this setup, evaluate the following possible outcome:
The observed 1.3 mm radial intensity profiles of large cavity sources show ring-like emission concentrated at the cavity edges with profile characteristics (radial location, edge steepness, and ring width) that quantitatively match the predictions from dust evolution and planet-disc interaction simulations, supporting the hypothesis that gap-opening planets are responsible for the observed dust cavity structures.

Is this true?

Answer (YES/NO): NO